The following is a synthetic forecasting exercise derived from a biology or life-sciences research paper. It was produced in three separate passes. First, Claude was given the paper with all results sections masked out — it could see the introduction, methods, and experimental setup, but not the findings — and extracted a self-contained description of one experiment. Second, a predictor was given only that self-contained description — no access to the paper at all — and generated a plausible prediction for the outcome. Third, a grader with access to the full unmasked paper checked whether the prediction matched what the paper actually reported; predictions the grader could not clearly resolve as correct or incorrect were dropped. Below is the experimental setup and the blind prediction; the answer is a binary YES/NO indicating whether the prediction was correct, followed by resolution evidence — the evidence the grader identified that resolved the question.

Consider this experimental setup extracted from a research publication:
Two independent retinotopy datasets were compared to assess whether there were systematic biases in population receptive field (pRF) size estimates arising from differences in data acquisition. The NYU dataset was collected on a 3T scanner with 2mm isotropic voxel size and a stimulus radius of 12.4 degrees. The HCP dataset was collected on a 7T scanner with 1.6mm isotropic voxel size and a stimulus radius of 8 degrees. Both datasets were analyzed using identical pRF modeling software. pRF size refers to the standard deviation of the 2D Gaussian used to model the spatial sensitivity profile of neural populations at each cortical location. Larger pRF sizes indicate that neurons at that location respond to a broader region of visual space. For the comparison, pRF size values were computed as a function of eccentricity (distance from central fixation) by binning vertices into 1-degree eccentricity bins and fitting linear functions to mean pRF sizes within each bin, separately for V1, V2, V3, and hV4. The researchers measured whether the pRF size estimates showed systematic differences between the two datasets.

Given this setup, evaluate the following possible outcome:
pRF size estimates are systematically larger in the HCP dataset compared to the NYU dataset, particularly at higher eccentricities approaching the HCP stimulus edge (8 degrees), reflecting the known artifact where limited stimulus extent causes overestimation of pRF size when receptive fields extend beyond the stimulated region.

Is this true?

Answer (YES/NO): NO